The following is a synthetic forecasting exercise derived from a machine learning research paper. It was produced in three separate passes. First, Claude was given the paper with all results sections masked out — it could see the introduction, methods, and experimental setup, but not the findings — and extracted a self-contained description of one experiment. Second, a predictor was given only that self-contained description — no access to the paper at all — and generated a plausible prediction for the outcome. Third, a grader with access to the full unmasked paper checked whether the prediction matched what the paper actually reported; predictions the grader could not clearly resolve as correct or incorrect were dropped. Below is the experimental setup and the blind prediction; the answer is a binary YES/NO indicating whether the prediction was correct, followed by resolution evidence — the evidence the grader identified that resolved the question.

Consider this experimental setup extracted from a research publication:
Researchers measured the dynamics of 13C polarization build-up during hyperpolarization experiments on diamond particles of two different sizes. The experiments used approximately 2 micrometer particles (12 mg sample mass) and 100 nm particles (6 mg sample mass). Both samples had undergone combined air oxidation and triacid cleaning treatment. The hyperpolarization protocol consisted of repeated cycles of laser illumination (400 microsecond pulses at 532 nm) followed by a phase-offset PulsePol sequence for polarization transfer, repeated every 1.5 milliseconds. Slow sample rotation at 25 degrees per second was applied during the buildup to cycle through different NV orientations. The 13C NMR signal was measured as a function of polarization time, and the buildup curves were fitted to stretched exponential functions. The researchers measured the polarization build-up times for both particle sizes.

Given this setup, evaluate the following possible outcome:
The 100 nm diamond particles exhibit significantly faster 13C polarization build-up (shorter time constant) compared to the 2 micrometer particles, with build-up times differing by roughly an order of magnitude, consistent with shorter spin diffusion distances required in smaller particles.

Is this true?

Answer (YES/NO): NO